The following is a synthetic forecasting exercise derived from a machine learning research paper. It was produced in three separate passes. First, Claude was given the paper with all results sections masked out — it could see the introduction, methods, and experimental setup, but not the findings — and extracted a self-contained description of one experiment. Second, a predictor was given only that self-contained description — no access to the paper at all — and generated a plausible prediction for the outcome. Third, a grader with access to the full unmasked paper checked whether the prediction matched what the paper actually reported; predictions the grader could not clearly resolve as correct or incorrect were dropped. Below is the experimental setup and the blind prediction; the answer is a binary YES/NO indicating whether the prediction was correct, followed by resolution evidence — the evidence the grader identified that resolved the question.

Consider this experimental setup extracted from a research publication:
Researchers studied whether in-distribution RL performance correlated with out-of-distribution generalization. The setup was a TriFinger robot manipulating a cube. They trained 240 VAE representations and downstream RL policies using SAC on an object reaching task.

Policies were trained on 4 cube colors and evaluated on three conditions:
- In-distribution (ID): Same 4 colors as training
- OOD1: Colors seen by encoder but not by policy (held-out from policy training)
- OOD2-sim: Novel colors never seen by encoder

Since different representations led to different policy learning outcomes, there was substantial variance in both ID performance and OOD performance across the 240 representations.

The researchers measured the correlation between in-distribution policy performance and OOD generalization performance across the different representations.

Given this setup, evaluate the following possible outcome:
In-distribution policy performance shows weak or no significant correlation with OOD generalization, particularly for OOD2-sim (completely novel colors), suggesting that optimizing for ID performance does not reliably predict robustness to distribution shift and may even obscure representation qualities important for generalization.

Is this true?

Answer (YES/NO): NO